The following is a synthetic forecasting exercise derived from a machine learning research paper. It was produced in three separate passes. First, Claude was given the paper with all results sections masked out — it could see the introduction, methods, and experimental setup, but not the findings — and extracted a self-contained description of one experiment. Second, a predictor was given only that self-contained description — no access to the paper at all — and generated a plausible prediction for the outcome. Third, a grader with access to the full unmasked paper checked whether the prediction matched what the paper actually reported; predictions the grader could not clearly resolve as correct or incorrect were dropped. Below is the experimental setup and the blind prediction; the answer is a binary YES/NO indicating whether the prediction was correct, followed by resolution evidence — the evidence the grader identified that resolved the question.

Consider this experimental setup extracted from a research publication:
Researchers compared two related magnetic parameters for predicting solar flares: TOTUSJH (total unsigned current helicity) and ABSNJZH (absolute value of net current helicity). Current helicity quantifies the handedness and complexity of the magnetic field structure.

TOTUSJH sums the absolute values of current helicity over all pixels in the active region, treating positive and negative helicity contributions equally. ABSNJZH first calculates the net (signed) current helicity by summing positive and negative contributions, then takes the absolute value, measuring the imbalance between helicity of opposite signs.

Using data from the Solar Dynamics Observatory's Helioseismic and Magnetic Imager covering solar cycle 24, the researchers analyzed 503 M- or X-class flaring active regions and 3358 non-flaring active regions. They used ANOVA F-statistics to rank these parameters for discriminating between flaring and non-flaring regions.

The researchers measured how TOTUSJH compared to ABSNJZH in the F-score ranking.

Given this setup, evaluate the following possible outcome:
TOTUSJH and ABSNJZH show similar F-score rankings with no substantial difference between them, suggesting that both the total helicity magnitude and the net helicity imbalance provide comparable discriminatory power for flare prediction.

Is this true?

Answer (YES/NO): NO